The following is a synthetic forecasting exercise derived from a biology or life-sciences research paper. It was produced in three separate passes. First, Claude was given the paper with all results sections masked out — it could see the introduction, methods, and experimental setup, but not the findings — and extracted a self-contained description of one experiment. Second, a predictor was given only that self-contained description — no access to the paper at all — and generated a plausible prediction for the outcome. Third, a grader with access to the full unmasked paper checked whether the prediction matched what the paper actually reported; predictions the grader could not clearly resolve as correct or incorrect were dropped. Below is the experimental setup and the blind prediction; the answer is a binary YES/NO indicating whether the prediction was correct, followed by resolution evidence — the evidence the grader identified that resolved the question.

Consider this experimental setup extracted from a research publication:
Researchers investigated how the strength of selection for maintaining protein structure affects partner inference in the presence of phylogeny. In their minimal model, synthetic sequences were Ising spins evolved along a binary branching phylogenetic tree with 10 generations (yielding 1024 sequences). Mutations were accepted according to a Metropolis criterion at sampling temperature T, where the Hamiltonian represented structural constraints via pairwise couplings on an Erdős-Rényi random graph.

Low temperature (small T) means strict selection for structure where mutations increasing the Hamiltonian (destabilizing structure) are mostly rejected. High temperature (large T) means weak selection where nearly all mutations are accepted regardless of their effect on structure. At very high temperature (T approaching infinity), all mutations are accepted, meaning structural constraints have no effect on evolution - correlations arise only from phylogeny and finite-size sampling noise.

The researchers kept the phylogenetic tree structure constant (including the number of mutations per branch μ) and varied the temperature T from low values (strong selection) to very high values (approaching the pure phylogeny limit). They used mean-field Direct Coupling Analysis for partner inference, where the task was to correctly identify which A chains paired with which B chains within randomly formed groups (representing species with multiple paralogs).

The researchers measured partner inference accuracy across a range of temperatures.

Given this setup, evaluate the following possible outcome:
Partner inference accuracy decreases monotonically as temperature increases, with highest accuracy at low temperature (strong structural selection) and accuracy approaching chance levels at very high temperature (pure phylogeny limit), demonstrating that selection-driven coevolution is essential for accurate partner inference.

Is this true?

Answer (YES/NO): NO